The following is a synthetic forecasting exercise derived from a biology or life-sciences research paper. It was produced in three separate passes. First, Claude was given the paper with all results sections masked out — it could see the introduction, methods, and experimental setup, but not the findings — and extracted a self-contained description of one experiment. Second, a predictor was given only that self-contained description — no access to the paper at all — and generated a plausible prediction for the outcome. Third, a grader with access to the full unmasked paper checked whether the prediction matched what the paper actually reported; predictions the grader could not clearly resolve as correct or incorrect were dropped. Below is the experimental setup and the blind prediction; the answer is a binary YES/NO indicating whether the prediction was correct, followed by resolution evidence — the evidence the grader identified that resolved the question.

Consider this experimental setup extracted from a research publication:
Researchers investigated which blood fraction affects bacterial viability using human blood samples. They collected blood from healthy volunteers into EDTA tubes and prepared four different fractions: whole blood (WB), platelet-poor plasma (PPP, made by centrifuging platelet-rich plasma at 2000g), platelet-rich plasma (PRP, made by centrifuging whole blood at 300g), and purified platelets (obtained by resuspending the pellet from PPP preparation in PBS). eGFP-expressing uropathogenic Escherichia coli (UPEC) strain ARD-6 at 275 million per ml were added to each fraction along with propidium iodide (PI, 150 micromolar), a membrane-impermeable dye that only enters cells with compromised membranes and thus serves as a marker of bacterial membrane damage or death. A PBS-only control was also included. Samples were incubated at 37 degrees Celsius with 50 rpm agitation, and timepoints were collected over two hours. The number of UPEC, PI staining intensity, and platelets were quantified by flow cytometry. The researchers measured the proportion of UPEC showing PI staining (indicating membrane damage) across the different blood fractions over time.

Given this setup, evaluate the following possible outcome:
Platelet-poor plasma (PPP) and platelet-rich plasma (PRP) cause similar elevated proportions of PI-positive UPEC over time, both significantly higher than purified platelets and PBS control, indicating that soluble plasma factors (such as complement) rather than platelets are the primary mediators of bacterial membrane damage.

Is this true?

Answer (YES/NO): YES